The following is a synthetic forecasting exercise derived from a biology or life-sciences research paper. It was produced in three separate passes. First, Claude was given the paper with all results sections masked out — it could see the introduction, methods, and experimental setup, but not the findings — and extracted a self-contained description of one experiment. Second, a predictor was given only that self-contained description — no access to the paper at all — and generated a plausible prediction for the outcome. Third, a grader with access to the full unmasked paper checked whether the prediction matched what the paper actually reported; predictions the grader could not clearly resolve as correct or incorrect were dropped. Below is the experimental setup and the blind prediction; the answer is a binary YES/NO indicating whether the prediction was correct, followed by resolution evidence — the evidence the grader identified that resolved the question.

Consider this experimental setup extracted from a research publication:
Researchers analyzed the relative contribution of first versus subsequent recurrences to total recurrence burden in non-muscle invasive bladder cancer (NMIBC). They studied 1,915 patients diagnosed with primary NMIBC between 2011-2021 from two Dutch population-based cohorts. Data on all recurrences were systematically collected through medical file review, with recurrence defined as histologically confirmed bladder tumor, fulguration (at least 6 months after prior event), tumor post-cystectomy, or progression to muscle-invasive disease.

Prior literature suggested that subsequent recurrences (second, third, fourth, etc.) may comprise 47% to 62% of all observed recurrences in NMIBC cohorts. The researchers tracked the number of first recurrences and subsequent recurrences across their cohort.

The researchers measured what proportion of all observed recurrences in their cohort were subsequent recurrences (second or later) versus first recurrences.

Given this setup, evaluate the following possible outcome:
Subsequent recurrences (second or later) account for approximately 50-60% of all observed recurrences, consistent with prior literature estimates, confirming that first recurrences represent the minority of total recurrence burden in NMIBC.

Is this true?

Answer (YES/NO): NO